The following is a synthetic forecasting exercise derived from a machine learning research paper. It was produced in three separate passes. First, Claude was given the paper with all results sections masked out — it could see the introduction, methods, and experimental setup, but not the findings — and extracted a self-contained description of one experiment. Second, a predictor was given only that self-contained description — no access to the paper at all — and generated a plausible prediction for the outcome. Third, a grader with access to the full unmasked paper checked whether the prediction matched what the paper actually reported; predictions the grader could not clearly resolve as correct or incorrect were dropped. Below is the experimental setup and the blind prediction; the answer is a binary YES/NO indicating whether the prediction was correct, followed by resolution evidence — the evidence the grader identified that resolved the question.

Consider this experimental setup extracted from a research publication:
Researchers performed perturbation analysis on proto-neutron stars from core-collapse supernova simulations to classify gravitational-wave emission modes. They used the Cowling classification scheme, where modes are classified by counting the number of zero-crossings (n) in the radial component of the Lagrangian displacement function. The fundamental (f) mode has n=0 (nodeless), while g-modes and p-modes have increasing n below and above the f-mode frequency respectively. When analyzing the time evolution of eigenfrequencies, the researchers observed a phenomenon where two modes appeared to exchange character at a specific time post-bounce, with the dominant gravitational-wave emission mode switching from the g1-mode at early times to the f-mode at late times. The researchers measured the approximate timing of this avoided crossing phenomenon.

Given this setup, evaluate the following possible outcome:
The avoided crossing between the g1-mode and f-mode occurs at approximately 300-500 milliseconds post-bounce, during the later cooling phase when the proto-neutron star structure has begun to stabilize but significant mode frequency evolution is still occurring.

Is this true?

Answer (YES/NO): YES